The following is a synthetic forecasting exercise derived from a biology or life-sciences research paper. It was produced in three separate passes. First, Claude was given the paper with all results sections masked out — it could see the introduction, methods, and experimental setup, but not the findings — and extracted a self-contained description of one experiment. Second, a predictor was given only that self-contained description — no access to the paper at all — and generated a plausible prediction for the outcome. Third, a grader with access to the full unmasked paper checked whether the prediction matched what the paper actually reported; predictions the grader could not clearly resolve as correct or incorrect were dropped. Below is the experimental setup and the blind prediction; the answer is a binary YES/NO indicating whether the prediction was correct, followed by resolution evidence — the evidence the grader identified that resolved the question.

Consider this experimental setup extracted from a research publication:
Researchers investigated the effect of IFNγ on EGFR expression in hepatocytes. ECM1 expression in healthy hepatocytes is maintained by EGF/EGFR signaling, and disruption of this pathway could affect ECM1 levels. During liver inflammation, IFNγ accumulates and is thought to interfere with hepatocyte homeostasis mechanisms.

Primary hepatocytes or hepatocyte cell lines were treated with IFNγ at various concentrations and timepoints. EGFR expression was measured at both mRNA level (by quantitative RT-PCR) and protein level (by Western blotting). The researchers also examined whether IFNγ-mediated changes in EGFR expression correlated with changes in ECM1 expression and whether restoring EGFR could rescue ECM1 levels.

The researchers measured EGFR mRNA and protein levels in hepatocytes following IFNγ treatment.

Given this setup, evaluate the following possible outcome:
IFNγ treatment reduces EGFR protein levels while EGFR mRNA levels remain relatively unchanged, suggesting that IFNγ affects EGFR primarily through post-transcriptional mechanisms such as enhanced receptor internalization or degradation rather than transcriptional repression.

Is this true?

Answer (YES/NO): NO